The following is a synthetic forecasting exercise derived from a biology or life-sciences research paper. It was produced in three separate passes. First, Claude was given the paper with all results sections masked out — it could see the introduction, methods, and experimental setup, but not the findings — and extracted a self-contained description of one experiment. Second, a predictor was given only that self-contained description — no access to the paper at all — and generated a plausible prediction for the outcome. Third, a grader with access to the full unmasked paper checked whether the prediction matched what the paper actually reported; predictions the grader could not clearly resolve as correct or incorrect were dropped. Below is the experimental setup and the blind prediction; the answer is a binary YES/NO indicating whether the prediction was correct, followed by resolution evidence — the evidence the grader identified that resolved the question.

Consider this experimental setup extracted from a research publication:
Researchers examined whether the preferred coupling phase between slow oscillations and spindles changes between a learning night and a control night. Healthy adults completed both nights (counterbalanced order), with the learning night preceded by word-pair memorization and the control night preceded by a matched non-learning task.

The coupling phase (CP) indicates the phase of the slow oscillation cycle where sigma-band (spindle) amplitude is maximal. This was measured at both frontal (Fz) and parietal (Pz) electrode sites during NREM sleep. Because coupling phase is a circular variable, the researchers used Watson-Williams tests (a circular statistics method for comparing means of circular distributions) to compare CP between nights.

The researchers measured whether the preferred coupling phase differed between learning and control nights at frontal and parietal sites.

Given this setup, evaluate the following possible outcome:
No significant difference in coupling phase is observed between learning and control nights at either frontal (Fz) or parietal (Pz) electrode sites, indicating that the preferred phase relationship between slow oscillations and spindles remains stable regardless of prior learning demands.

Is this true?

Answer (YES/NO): YES